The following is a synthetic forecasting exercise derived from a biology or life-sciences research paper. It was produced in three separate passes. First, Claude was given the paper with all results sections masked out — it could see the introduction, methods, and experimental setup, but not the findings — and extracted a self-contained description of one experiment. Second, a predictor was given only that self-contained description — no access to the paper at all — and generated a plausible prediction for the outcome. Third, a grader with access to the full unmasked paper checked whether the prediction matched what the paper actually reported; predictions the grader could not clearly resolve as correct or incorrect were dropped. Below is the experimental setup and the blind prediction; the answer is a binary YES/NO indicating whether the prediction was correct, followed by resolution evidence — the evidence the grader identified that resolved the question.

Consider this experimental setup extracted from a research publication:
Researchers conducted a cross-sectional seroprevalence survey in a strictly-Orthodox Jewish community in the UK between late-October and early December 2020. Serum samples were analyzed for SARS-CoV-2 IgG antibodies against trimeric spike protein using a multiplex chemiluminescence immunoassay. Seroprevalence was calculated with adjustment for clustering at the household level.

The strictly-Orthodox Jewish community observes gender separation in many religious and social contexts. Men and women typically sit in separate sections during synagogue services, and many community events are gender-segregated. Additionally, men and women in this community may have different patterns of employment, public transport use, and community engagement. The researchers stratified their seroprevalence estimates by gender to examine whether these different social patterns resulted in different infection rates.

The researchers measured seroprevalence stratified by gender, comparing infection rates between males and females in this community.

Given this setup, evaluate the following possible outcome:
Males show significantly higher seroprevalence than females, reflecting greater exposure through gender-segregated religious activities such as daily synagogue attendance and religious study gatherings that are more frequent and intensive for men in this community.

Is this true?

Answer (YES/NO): NO